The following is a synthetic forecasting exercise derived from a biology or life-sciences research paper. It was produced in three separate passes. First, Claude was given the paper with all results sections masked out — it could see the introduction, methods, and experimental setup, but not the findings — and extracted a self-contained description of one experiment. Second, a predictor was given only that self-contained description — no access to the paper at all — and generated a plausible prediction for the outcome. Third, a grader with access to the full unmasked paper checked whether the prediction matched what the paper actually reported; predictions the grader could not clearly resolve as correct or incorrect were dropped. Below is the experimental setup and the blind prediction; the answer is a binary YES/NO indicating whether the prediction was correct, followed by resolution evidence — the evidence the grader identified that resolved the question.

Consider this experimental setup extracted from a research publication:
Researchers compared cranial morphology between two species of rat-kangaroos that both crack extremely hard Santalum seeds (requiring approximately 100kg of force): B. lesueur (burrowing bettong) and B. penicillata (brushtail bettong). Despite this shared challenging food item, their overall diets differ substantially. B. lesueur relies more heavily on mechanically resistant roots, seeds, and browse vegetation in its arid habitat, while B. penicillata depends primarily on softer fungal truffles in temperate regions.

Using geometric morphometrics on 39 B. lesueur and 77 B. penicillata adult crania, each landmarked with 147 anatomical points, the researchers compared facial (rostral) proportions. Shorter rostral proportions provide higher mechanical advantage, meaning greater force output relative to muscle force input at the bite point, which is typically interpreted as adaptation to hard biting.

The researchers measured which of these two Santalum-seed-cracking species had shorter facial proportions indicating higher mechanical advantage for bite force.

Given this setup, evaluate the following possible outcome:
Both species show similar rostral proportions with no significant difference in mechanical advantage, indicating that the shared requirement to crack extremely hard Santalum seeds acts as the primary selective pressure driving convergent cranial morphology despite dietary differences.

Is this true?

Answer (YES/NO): NO